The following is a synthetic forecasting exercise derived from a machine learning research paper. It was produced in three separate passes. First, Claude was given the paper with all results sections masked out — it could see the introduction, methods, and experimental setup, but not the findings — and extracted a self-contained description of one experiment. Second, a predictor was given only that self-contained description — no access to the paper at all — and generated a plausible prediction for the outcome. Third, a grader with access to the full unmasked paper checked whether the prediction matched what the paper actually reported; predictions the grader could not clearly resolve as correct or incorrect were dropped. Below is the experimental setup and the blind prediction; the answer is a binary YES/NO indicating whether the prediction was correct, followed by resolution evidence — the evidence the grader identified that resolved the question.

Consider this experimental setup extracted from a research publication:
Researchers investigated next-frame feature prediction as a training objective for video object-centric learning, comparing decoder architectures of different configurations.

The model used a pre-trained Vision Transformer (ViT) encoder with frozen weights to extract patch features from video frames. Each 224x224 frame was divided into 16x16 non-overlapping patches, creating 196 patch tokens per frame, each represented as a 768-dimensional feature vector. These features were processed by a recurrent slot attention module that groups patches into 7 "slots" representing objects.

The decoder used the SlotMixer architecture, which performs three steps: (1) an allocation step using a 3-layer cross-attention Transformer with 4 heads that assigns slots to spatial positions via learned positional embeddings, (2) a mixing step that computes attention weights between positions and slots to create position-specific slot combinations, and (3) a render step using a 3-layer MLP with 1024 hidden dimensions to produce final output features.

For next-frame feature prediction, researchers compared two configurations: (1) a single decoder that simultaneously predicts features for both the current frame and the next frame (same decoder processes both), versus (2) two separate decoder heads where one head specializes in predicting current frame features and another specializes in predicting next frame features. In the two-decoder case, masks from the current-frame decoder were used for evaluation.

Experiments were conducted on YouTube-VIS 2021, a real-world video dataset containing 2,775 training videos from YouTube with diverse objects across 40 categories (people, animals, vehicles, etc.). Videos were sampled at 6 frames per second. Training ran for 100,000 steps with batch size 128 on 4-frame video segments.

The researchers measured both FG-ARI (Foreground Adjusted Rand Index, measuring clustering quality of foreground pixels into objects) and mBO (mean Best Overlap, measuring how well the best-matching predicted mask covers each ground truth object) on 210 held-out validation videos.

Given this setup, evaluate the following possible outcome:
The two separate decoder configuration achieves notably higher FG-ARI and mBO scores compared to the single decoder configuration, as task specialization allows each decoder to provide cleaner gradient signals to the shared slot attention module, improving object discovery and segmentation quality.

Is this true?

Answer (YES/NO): YES